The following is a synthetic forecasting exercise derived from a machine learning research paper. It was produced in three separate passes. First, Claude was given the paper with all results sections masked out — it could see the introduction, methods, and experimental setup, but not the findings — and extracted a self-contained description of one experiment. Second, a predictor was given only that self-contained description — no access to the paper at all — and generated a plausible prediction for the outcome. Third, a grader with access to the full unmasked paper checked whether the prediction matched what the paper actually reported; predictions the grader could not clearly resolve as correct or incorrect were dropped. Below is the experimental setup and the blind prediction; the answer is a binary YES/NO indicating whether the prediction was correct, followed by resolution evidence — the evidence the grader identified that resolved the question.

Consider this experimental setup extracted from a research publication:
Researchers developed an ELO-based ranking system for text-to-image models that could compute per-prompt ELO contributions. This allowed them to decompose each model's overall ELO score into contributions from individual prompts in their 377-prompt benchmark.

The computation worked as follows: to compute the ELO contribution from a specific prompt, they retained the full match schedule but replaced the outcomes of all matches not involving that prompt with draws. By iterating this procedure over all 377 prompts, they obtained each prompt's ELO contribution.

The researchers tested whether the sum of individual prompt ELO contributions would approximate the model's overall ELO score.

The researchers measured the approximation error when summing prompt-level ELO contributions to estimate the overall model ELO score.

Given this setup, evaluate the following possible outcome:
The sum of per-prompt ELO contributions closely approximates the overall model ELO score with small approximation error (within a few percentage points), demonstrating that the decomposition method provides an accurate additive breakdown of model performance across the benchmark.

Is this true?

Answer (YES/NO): YES